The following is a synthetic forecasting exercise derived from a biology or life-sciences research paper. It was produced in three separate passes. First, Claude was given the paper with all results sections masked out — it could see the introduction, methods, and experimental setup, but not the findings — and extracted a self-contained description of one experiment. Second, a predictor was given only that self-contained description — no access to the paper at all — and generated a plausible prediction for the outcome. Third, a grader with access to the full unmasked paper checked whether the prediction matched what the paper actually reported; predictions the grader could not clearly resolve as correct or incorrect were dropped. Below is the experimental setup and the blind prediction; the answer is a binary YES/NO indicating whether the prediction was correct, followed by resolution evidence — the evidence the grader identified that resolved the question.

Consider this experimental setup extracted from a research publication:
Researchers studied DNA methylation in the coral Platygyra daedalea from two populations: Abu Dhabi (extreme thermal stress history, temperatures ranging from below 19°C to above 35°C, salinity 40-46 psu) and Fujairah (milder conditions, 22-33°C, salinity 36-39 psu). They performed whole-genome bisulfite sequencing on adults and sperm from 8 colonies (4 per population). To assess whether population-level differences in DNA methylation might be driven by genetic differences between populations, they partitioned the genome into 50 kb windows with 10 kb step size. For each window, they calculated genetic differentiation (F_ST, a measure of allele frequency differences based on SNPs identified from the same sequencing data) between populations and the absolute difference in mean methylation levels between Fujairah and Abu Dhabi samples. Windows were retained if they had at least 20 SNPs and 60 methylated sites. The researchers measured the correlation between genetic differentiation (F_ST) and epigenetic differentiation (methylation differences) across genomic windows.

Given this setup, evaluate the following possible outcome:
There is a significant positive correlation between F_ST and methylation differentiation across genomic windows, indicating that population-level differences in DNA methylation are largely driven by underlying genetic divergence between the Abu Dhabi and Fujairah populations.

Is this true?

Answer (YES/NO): NO